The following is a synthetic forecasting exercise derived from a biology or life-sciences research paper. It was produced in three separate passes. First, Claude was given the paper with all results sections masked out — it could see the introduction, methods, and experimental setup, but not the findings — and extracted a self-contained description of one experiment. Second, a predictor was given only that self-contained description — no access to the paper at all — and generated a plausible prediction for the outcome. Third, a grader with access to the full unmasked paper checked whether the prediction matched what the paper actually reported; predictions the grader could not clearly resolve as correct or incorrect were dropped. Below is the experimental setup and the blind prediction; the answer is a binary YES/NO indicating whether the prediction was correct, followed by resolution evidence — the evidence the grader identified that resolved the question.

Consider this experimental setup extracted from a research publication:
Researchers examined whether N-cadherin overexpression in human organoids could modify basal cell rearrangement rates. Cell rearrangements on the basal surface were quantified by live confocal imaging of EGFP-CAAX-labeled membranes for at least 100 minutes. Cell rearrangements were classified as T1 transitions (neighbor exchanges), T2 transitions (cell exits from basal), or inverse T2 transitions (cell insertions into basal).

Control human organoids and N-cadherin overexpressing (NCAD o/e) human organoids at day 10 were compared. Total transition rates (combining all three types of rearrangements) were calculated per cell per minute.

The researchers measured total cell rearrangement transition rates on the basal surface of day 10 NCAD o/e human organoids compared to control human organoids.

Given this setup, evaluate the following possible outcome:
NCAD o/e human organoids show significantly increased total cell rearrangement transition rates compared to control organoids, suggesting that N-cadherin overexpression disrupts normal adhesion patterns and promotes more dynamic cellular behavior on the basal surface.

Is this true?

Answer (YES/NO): NO